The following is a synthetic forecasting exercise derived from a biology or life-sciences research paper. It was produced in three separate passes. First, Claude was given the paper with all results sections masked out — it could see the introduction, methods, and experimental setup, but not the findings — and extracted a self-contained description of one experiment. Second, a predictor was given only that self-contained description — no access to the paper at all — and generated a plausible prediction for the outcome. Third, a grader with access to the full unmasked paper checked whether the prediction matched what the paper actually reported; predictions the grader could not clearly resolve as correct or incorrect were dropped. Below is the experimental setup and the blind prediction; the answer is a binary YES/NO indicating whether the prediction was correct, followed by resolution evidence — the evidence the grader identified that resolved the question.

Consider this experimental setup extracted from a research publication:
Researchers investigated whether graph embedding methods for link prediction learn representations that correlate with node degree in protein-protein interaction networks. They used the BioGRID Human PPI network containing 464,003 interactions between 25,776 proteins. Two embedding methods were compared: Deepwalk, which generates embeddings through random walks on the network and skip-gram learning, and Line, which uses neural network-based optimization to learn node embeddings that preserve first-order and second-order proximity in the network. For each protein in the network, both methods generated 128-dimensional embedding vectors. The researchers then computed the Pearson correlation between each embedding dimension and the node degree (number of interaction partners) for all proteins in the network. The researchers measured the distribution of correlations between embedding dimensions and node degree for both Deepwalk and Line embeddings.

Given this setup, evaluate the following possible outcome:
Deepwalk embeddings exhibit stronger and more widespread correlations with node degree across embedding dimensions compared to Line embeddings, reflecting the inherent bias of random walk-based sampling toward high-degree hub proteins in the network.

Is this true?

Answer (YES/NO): NO